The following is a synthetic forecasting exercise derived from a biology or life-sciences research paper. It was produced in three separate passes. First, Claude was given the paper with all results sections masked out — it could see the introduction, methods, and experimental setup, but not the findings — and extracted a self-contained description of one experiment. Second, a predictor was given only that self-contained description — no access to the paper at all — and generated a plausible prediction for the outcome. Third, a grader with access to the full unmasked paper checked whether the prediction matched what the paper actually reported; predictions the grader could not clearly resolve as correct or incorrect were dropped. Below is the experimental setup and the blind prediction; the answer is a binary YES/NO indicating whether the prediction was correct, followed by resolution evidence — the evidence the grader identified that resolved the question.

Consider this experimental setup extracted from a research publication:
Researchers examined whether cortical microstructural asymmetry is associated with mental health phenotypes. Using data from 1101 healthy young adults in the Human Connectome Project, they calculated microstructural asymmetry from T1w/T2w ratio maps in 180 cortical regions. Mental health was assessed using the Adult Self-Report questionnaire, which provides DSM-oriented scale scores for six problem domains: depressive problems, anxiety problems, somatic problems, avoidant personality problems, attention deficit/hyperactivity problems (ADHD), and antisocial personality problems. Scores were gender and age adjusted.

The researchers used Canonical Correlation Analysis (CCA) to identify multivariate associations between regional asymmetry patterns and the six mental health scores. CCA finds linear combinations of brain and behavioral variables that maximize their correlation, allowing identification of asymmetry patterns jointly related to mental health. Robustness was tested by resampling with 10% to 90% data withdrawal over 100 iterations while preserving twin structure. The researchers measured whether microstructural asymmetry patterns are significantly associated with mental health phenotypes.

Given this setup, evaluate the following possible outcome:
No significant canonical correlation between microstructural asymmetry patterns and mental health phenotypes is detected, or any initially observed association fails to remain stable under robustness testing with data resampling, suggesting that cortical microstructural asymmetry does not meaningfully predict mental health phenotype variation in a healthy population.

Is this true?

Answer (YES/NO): NO